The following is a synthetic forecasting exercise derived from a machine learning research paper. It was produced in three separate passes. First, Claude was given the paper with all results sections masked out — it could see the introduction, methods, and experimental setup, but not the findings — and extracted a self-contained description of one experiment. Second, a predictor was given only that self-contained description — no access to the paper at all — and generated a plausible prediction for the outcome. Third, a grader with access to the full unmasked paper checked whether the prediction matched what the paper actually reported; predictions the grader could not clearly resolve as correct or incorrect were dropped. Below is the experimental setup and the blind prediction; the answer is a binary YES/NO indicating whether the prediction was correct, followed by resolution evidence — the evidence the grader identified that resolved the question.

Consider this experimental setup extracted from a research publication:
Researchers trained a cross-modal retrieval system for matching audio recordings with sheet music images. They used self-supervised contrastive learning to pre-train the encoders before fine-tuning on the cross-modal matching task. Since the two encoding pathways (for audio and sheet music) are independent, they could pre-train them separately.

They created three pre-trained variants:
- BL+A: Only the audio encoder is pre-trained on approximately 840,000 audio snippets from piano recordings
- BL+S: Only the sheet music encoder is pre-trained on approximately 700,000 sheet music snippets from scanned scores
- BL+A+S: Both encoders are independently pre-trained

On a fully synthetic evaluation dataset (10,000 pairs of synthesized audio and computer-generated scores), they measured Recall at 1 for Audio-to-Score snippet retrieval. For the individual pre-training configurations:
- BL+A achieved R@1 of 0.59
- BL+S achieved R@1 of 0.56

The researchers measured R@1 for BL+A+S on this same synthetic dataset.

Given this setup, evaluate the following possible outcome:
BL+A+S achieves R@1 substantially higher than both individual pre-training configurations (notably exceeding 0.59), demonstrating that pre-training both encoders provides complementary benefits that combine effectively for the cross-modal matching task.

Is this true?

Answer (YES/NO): NO